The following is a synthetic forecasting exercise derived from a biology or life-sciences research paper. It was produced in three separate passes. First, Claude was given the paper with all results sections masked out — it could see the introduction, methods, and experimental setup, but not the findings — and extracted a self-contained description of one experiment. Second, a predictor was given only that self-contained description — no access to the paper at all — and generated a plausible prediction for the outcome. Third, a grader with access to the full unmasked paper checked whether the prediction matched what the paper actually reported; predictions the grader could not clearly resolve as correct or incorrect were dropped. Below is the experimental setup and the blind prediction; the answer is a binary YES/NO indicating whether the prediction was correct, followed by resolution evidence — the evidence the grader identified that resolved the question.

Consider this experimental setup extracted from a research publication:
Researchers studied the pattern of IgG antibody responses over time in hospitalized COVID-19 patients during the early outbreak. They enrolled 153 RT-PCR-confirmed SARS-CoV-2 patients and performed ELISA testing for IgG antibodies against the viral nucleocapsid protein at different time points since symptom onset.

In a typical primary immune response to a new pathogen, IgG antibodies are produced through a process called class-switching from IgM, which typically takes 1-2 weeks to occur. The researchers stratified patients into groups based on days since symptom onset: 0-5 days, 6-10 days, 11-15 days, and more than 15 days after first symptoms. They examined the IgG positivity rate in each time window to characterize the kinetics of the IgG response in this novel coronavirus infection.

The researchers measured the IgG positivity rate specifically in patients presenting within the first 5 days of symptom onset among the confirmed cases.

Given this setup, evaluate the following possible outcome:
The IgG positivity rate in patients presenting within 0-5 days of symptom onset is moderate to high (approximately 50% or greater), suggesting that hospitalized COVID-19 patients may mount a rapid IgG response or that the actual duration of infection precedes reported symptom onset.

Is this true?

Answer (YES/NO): NO